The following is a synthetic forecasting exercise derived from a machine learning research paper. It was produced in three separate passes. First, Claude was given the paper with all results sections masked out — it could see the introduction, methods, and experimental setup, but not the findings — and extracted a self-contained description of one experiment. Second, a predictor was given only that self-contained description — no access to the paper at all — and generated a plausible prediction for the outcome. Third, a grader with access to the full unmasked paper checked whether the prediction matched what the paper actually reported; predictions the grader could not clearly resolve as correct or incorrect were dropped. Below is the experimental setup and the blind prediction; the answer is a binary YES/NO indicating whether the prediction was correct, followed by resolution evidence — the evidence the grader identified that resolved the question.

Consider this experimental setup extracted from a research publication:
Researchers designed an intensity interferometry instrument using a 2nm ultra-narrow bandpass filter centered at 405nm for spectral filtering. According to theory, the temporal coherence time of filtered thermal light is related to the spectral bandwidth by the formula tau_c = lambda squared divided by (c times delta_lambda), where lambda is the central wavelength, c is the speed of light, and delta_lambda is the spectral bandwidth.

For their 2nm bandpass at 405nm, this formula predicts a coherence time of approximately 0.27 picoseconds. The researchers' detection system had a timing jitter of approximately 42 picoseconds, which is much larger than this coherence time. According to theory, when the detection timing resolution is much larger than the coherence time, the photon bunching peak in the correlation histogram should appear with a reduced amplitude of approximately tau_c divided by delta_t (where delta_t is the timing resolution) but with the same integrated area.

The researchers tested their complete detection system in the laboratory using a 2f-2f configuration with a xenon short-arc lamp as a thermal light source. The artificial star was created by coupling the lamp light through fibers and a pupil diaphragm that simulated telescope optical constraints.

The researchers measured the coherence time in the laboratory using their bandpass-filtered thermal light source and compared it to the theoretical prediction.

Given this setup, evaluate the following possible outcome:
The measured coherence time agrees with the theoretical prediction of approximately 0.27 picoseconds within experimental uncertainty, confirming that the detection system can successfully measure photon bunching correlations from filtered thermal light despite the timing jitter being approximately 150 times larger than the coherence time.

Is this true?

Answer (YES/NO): NO